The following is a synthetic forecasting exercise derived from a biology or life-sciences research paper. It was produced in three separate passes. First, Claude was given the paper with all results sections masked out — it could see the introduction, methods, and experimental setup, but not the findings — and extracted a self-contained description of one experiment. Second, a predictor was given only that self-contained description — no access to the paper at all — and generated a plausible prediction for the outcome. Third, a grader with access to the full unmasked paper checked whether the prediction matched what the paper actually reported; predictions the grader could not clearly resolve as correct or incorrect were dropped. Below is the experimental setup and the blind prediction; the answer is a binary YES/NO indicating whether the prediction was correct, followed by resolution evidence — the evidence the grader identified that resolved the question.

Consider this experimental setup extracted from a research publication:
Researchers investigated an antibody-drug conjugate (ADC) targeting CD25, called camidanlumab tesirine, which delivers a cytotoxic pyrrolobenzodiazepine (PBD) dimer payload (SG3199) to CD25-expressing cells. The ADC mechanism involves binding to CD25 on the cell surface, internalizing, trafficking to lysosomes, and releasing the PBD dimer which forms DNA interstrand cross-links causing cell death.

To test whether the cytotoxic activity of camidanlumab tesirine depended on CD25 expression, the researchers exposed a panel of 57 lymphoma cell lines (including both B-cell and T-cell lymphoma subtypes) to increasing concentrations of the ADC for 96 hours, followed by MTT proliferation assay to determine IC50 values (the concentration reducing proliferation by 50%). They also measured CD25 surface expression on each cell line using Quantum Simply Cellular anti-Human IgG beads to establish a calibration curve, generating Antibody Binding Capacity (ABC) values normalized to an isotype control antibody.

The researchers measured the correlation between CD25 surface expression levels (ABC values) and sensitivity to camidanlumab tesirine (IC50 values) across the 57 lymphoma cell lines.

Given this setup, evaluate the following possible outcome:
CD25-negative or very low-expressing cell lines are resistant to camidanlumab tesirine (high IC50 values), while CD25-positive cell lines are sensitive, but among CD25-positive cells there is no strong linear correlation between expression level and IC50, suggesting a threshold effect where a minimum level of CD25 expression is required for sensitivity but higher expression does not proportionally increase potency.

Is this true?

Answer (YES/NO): NO